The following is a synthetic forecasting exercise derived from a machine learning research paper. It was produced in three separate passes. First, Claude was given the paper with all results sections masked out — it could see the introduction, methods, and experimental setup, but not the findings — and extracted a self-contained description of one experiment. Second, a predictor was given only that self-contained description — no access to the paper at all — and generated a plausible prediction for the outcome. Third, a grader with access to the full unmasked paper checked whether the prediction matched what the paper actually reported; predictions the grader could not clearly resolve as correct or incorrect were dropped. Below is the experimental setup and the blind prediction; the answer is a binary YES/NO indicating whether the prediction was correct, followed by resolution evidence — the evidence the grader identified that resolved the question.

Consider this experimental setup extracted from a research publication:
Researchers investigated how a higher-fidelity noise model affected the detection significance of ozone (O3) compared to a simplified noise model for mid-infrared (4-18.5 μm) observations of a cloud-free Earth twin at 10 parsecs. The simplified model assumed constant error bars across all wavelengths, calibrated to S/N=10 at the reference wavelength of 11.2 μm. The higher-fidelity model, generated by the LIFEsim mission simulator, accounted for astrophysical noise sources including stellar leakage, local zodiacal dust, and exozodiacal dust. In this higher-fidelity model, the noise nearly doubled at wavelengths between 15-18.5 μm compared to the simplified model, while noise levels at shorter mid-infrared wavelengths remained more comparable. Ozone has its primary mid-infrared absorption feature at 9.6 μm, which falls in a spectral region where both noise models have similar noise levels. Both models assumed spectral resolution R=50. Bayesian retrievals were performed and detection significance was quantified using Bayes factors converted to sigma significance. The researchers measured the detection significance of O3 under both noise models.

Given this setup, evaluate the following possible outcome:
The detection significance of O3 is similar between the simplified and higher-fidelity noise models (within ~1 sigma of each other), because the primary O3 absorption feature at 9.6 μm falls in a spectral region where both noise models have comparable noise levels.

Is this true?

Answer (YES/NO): YES